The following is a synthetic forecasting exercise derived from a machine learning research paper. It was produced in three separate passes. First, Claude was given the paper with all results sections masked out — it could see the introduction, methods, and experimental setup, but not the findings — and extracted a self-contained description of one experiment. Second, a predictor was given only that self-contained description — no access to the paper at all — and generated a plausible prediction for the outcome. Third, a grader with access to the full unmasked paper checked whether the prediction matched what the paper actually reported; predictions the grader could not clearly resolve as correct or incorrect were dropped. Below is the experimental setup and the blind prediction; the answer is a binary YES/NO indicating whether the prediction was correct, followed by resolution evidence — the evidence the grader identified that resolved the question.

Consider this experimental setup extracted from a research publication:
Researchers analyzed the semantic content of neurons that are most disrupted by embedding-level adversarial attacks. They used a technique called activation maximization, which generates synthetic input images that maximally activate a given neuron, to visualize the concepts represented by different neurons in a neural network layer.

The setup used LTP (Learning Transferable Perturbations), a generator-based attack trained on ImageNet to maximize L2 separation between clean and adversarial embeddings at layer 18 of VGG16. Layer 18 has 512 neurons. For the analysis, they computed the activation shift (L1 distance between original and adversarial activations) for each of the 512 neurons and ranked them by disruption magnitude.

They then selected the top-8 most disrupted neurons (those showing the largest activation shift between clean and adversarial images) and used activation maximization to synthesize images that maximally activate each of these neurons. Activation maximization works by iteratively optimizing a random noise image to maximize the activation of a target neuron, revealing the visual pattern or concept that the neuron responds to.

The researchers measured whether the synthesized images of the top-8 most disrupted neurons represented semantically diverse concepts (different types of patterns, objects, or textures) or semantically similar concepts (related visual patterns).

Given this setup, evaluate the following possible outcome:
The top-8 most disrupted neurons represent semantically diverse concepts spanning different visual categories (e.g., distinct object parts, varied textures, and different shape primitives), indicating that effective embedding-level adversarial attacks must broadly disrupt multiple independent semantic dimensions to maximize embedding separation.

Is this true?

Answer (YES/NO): NO